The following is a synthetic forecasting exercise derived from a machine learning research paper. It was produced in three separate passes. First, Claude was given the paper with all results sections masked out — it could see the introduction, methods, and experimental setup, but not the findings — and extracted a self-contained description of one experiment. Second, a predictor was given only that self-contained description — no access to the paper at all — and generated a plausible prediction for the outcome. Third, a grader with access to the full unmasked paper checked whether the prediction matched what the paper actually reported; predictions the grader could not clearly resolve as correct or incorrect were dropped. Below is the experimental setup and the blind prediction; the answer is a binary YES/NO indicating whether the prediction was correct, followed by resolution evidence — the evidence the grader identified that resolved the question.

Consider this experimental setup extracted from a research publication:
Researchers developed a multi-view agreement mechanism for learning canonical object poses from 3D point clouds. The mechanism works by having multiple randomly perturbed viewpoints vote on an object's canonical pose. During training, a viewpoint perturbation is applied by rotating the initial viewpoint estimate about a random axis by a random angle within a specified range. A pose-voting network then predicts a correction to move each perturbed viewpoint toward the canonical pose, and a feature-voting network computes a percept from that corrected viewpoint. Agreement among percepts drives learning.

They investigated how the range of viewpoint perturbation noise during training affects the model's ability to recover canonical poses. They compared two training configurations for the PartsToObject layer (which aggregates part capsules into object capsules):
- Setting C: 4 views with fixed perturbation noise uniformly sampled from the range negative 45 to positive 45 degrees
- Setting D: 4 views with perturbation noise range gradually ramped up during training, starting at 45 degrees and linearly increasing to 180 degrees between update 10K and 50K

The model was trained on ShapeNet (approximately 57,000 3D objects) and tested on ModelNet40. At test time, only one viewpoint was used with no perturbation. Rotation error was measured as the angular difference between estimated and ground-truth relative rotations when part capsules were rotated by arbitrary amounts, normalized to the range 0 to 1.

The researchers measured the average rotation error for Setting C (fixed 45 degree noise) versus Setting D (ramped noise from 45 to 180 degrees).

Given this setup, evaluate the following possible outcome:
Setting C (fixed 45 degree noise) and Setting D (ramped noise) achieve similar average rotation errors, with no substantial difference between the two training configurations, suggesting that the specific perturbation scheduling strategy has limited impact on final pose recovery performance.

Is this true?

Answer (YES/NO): NO